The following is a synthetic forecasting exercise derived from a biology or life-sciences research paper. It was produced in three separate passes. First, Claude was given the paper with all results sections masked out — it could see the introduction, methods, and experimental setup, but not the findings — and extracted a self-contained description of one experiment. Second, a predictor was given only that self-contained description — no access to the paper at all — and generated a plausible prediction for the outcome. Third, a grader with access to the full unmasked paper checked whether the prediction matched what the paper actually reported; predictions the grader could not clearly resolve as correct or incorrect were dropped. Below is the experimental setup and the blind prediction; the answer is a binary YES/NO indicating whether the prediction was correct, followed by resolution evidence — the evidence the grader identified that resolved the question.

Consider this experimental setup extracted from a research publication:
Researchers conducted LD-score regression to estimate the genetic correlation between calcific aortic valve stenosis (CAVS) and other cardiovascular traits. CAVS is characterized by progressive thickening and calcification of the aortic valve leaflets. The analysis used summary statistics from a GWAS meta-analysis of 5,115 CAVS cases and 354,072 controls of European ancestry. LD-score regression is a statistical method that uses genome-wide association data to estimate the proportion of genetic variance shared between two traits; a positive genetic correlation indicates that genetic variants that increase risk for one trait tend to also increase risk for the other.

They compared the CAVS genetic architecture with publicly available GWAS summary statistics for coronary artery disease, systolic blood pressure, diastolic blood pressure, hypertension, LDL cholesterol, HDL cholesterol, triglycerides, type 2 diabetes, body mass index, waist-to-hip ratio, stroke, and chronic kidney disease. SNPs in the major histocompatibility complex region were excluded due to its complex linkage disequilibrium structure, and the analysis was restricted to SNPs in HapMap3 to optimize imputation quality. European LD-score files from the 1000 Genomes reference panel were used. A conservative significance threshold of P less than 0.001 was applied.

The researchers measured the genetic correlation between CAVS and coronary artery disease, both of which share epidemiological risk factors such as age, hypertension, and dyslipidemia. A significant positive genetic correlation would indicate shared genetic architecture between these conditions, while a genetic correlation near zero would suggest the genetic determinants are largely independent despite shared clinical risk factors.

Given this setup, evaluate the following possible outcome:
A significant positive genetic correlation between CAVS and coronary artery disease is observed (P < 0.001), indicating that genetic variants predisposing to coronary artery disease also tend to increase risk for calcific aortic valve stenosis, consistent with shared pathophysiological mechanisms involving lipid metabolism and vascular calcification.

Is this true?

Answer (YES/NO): YES